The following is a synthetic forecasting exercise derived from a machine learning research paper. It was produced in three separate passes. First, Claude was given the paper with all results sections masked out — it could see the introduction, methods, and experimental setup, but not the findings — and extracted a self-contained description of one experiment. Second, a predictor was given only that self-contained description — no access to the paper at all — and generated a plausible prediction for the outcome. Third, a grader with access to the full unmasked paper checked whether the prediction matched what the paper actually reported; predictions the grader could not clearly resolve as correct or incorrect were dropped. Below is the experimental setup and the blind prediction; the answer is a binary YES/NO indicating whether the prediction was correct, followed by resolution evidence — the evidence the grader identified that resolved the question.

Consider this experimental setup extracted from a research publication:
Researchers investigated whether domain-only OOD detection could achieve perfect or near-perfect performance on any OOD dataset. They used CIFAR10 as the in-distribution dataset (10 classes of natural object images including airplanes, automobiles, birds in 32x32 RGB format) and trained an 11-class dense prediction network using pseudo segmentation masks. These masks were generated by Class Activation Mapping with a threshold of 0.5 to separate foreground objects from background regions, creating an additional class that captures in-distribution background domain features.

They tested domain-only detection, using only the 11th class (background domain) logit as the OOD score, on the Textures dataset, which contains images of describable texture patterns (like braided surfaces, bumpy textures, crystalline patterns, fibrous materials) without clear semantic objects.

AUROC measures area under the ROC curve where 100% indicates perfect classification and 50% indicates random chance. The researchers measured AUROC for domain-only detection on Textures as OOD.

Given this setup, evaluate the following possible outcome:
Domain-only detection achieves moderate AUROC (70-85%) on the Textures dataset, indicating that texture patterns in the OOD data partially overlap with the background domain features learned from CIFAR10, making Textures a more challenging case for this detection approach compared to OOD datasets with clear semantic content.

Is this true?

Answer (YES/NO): NO